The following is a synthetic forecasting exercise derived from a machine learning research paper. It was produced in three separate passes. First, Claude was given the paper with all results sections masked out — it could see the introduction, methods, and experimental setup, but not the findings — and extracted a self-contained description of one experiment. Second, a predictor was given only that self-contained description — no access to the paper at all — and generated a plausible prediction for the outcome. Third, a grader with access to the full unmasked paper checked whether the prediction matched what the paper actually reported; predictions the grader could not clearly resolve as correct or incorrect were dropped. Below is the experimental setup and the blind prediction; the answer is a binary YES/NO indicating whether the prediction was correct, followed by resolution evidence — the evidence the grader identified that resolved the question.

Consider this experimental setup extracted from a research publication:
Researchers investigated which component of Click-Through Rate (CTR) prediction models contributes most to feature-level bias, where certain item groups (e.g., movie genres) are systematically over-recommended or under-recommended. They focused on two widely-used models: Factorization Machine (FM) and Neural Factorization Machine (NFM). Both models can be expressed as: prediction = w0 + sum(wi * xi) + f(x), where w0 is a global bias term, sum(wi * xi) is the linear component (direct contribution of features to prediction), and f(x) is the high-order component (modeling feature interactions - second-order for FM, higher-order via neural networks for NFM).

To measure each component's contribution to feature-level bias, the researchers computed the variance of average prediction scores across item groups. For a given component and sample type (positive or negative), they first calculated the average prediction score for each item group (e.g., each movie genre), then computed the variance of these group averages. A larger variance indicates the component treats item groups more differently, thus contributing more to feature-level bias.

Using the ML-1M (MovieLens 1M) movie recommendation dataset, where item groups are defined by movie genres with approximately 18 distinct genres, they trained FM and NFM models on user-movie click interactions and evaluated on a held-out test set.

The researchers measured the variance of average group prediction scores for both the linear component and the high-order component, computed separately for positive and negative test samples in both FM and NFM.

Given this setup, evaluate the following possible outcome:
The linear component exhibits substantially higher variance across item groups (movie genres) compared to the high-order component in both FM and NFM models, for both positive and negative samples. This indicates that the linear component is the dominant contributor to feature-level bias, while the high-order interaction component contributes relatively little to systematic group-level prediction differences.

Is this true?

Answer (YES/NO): YES